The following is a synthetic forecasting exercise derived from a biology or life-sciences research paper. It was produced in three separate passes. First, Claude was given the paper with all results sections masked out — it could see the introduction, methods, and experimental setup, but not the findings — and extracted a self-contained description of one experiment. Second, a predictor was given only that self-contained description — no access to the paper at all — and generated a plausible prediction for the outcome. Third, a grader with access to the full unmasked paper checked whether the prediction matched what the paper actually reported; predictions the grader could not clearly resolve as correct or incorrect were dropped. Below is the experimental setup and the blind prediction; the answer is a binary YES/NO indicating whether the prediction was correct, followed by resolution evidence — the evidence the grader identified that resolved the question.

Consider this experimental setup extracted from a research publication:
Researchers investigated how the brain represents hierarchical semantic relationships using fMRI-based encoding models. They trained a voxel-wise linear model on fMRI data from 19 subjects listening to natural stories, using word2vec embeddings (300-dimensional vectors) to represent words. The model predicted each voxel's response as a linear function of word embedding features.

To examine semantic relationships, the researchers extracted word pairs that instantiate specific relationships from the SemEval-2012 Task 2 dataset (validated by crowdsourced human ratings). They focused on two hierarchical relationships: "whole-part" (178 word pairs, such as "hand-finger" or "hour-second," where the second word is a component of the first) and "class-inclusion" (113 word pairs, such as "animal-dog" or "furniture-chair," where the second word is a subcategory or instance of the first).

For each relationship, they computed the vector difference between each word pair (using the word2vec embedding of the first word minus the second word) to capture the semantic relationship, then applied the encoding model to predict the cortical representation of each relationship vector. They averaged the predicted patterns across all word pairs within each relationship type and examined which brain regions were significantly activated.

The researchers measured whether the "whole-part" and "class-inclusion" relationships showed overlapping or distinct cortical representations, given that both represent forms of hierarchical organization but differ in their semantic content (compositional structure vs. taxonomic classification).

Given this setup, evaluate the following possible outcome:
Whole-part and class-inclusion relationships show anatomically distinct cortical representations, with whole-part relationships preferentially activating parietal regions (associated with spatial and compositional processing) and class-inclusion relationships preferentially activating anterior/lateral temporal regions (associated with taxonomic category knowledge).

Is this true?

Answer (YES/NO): NO